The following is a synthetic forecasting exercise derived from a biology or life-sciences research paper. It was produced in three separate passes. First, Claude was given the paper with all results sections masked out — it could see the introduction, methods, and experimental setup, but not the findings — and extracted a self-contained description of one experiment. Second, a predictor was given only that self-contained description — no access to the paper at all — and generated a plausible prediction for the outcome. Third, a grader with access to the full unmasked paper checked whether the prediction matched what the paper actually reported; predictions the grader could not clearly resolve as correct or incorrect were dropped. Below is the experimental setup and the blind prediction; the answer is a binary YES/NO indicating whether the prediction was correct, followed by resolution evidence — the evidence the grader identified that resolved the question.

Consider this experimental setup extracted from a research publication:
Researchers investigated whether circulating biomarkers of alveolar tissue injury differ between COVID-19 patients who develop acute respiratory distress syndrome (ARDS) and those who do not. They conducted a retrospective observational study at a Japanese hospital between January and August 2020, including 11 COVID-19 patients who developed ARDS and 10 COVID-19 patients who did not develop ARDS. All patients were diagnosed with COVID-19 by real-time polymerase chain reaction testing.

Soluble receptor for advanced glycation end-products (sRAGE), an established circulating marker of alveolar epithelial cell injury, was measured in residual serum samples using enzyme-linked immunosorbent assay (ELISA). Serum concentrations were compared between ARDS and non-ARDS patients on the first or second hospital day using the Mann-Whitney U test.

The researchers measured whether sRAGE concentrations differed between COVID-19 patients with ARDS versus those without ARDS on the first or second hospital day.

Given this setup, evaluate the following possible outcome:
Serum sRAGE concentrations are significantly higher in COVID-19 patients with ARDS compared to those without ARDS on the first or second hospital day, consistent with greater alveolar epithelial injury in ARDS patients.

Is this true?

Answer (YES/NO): YES